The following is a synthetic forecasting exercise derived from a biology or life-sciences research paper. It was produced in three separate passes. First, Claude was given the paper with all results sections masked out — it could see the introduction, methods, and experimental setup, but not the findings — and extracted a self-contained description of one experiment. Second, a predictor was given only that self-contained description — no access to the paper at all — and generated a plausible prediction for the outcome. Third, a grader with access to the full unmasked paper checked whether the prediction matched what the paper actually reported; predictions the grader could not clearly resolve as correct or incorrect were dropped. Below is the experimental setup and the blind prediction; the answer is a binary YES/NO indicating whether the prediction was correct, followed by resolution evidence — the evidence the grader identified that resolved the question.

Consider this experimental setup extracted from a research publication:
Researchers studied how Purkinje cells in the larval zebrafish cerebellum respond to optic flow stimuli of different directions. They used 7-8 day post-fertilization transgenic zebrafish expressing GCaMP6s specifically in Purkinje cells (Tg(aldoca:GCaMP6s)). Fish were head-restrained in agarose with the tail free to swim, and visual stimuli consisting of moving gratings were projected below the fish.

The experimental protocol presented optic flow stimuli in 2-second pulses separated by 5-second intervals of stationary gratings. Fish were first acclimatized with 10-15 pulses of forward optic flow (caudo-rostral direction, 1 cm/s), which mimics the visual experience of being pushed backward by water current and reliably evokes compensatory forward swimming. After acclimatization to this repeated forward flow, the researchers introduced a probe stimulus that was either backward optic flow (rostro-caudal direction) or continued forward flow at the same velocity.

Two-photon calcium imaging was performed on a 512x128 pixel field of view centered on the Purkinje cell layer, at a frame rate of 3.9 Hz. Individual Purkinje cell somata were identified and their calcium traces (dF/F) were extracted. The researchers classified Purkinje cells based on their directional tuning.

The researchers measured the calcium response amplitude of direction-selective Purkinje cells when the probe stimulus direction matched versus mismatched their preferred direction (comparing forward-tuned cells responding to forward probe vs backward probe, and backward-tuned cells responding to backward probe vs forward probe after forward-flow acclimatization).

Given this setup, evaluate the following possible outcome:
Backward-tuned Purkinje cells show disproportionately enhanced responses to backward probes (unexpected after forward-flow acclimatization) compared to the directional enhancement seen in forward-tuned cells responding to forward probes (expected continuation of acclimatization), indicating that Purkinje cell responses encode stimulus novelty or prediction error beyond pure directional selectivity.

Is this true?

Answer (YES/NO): YES